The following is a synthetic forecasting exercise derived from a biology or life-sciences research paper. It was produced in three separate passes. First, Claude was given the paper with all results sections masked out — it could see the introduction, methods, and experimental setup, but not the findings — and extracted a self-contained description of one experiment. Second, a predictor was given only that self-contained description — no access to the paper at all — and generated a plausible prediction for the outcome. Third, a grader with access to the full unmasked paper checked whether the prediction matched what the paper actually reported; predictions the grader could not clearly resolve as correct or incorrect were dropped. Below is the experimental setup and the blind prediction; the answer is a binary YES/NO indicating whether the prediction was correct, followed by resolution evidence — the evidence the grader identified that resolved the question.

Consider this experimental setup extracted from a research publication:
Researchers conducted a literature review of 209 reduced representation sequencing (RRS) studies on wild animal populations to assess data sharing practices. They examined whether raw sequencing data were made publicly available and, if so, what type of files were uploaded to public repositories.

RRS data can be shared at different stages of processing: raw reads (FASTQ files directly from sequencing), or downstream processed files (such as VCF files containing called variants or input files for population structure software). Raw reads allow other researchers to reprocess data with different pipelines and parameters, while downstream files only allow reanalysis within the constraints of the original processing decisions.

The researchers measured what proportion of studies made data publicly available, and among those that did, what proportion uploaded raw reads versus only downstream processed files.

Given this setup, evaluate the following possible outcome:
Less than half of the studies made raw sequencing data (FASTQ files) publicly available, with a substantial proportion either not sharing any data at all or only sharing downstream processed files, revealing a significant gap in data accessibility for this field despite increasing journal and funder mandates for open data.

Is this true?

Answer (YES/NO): YES